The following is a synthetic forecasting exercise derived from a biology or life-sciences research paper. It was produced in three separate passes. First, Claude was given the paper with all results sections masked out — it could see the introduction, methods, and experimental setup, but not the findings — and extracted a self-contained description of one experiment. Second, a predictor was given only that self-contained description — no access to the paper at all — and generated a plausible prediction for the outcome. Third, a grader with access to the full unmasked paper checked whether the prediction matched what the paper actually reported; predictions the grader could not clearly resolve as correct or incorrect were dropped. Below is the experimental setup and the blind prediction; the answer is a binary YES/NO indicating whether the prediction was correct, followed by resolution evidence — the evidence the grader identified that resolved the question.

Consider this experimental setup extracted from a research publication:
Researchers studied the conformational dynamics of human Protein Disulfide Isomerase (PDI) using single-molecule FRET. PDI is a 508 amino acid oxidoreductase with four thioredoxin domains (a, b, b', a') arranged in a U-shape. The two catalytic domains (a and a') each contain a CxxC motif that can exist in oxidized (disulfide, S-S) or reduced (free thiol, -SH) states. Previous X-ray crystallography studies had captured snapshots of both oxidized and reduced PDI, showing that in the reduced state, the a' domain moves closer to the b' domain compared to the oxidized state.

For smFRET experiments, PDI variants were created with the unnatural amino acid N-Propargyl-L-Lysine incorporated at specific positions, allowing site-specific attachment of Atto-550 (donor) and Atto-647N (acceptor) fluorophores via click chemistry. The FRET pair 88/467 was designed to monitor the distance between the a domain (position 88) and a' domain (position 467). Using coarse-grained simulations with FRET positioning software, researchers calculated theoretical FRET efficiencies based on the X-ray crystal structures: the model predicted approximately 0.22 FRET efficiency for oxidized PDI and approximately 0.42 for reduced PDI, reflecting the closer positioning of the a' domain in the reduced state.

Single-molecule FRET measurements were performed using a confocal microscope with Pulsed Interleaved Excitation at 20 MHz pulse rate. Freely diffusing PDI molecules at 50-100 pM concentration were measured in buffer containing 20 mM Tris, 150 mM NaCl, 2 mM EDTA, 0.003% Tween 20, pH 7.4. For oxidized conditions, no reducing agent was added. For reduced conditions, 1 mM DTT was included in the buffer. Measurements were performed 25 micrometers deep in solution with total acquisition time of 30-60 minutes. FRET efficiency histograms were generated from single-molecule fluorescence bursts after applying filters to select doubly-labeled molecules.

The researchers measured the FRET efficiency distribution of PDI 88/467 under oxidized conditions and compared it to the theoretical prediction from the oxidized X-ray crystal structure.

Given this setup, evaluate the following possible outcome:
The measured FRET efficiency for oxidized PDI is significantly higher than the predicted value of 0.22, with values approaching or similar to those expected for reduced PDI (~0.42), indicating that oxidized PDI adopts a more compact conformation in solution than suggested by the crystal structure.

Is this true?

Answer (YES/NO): YES